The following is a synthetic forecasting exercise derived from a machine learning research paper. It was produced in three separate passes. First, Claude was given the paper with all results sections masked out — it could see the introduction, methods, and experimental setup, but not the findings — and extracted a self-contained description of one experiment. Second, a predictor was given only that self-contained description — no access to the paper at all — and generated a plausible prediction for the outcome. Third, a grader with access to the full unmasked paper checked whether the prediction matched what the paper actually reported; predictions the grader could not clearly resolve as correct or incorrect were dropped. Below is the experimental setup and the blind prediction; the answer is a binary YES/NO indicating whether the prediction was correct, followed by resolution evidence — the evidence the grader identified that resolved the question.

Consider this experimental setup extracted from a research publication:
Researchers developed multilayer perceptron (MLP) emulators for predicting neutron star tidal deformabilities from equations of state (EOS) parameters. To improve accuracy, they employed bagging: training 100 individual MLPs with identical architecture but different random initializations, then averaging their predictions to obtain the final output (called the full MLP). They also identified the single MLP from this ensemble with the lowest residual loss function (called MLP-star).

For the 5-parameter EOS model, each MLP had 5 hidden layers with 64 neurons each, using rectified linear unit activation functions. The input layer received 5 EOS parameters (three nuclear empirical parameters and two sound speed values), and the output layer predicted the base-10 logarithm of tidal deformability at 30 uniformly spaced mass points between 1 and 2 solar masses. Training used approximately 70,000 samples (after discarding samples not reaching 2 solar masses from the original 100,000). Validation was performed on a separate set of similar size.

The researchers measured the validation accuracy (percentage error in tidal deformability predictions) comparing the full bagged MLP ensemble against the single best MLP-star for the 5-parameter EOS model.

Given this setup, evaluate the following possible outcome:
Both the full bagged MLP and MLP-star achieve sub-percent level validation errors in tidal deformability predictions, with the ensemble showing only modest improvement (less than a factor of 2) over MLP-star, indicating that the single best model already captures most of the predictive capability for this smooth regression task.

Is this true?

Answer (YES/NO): NO